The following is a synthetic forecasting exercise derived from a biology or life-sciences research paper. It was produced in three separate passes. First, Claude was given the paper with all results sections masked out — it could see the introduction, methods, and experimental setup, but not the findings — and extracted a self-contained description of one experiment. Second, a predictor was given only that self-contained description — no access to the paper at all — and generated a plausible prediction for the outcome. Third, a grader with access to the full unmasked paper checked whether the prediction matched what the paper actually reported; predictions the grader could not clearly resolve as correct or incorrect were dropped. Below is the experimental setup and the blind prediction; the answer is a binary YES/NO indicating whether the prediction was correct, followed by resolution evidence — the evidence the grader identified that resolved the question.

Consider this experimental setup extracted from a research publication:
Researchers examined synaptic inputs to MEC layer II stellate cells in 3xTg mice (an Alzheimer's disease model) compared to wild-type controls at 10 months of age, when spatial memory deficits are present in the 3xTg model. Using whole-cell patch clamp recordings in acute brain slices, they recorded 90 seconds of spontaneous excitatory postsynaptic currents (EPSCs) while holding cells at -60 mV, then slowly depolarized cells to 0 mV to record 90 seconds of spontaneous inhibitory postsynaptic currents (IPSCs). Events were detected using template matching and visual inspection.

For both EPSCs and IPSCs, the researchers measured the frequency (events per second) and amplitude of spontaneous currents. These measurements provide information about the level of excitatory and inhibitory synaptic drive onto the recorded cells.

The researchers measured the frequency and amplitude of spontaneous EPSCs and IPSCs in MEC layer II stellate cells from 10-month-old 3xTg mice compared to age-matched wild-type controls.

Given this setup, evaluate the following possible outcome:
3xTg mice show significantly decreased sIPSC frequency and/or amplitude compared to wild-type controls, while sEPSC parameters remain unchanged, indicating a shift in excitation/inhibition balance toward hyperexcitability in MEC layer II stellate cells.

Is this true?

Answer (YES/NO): NO